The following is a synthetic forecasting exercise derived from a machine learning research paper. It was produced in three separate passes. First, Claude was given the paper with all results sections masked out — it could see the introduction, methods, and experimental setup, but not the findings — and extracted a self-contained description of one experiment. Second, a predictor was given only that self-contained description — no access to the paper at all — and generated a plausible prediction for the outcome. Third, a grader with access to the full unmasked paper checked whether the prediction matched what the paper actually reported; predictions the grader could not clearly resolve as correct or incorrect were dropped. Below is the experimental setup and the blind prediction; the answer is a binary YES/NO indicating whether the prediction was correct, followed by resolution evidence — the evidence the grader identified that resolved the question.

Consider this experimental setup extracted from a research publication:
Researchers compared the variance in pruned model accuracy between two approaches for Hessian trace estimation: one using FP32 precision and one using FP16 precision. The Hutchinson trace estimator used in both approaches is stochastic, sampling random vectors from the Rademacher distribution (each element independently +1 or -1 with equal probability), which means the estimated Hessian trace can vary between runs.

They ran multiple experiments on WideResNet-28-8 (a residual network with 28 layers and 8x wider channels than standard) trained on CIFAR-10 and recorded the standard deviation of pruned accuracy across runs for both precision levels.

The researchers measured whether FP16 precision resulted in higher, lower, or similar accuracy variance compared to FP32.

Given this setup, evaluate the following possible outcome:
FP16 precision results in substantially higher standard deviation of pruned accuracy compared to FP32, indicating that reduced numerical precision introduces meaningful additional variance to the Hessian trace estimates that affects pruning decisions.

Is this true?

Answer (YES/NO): NO